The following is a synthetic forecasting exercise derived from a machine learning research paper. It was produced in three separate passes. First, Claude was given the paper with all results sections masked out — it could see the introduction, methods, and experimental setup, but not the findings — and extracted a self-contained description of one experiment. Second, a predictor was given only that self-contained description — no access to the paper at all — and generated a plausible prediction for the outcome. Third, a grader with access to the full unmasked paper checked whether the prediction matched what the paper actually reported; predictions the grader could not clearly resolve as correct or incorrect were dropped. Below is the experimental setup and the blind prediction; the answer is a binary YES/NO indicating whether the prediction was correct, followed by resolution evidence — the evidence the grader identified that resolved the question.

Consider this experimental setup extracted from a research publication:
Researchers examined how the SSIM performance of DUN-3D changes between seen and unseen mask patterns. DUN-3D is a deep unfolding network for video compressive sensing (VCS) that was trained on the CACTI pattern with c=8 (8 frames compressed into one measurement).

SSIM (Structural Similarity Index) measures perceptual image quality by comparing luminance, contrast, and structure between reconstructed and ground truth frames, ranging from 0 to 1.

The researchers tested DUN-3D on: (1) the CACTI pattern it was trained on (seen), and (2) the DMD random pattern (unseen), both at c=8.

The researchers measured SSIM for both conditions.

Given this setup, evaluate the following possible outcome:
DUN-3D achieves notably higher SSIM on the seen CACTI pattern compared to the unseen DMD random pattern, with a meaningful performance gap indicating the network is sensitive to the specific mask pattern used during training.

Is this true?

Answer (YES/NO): YES